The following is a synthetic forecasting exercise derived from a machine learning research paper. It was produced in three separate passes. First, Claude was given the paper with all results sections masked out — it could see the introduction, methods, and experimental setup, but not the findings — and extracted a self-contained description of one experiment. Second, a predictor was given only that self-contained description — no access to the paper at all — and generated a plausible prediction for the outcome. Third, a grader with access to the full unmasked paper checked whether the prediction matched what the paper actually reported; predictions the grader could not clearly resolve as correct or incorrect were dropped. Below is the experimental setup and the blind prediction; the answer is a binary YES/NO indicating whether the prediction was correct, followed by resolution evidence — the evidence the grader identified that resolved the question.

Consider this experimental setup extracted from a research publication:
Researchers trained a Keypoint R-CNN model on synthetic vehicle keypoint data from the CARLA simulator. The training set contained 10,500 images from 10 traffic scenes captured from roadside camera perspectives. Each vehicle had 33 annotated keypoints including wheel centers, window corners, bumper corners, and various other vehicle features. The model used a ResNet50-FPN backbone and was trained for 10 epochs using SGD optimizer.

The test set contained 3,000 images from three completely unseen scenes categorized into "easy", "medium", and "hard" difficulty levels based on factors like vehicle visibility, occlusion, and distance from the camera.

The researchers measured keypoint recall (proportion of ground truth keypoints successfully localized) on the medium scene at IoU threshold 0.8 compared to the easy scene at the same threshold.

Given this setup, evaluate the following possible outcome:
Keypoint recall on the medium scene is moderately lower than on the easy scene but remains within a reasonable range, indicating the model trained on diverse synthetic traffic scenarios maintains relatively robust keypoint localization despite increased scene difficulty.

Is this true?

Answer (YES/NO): NO